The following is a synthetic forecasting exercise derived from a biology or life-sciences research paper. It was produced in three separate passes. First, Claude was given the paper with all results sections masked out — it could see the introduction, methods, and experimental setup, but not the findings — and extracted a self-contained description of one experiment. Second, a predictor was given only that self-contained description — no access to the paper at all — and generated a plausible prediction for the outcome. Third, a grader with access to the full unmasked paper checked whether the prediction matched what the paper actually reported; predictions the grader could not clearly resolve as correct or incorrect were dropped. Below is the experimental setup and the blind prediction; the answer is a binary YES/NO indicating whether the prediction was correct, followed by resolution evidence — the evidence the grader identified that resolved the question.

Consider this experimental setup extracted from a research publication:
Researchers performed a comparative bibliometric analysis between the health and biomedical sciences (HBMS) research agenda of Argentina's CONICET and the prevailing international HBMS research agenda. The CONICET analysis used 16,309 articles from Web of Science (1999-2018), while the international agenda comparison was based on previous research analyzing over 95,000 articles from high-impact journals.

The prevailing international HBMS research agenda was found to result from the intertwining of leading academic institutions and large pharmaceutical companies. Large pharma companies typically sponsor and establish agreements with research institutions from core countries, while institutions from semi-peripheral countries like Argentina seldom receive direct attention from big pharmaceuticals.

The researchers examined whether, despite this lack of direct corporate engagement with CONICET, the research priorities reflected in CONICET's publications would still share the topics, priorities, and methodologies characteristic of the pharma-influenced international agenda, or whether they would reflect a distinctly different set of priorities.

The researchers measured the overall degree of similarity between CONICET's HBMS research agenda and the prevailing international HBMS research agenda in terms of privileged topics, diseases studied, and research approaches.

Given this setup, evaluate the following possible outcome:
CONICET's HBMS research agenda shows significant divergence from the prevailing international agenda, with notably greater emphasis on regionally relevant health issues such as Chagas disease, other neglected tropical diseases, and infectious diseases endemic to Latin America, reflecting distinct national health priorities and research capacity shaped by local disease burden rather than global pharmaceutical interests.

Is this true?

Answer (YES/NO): NO